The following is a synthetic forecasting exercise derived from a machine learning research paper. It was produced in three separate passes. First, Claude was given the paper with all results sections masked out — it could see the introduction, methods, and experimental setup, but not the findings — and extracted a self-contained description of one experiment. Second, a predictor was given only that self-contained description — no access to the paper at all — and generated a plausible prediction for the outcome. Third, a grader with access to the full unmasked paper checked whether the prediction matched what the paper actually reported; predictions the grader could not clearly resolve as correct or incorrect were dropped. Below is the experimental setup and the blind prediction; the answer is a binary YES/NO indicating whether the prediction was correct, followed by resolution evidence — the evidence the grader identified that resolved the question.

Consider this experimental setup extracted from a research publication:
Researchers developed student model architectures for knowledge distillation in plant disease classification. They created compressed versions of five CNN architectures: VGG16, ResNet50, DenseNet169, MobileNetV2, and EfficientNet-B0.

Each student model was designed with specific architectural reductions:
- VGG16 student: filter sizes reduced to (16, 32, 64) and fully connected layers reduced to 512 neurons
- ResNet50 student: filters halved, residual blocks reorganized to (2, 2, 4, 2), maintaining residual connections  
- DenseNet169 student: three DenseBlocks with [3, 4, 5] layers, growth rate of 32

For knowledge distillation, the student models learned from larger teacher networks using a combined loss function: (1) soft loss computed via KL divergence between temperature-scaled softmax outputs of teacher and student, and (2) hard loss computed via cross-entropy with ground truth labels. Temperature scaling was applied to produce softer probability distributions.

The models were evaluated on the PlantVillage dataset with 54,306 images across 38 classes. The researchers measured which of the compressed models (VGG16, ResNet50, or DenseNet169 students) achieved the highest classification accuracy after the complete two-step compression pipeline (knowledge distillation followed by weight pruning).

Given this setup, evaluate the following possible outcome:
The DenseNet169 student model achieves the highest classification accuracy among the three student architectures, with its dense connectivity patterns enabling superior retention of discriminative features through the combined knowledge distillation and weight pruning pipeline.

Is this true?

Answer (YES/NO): NO